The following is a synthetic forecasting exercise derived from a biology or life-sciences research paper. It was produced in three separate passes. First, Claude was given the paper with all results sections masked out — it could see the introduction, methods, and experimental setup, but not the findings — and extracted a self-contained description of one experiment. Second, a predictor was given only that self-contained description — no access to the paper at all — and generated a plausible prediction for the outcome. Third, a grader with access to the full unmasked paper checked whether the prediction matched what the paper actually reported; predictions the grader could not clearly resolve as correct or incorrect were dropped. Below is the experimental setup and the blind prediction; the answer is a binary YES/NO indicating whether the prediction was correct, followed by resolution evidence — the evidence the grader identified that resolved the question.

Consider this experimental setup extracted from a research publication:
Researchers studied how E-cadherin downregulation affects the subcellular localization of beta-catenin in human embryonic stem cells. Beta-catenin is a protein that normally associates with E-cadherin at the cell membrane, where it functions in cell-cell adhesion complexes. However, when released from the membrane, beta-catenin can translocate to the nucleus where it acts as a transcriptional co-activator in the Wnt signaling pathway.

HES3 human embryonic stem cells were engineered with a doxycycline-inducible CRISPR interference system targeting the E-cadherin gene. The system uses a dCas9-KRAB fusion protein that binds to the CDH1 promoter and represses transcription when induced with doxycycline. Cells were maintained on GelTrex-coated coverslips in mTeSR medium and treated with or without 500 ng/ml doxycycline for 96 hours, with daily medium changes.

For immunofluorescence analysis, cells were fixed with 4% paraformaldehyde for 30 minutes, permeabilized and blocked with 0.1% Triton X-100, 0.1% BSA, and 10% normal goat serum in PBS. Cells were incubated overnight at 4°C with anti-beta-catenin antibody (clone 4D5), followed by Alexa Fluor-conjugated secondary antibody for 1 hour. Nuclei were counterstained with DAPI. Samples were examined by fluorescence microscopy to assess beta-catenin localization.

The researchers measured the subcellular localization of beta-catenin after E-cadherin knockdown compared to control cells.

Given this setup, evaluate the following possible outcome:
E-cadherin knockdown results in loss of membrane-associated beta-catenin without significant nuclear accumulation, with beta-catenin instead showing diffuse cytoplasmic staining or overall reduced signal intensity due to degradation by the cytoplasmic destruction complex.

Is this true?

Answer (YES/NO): YES